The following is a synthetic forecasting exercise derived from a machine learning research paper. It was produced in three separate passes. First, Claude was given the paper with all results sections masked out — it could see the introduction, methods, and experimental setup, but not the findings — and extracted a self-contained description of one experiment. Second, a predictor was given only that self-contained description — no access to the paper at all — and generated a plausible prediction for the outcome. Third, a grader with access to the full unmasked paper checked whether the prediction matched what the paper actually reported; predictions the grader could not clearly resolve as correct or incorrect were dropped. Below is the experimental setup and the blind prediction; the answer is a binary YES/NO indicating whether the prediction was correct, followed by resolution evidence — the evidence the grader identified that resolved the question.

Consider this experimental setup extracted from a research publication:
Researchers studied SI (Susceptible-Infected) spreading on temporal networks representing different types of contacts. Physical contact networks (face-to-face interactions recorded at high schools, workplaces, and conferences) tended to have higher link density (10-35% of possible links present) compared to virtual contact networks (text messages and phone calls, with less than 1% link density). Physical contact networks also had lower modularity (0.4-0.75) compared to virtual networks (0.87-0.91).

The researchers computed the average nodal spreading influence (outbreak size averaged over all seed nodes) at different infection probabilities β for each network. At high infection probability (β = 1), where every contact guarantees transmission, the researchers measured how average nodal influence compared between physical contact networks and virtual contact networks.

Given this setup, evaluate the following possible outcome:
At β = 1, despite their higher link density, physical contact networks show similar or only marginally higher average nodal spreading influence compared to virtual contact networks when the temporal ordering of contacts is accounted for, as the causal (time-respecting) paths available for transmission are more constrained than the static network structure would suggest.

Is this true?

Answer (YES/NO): NO